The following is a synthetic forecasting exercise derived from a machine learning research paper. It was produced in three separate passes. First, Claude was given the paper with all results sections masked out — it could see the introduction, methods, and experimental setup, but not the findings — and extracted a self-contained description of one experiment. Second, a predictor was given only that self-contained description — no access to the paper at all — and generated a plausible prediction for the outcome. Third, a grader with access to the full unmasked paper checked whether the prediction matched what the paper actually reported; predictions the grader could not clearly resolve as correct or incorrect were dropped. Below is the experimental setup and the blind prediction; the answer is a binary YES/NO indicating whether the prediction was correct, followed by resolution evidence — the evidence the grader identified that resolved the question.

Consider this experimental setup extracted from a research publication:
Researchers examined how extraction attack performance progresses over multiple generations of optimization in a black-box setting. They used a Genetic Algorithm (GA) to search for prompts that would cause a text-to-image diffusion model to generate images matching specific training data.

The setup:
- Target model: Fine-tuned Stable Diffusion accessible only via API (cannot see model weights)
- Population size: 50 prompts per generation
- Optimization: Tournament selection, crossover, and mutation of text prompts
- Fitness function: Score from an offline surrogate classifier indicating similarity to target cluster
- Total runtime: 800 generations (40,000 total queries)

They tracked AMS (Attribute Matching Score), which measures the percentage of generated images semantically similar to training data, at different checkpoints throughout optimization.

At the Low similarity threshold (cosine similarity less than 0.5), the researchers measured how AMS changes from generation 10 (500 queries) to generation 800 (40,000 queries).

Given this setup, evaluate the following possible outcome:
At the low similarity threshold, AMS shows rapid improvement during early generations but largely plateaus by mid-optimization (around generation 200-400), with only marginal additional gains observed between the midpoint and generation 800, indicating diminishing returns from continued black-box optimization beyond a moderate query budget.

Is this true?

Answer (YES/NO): NO